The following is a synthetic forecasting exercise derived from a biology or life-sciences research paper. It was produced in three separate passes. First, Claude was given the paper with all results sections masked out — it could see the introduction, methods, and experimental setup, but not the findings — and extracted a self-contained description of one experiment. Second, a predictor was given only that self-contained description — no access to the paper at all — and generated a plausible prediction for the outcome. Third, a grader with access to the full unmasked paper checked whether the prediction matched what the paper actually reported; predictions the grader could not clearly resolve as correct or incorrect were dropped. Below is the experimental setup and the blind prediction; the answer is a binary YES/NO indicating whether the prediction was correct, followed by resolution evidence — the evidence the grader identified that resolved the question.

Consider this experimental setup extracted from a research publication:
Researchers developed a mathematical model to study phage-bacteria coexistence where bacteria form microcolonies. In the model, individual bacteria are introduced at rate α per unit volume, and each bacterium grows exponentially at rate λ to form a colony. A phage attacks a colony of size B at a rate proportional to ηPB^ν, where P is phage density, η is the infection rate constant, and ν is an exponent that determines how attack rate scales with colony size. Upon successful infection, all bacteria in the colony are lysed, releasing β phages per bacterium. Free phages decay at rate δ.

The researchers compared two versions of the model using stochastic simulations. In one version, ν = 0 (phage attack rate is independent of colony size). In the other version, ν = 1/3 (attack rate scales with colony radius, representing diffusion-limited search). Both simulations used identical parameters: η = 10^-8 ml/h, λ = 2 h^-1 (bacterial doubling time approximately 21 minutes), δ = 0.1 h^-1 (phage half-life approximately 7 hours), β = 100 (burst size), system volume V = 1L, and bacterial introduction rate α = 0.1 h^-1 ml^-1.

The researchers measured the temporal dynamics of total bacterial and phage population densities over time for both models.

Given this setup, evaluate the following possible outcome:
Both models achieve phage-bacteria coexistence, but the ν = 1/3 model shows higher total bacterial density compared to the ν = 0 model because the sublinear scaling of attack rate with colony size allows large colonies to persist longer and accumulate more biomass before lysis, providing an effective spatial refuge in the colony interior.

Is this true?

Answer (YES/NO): NO